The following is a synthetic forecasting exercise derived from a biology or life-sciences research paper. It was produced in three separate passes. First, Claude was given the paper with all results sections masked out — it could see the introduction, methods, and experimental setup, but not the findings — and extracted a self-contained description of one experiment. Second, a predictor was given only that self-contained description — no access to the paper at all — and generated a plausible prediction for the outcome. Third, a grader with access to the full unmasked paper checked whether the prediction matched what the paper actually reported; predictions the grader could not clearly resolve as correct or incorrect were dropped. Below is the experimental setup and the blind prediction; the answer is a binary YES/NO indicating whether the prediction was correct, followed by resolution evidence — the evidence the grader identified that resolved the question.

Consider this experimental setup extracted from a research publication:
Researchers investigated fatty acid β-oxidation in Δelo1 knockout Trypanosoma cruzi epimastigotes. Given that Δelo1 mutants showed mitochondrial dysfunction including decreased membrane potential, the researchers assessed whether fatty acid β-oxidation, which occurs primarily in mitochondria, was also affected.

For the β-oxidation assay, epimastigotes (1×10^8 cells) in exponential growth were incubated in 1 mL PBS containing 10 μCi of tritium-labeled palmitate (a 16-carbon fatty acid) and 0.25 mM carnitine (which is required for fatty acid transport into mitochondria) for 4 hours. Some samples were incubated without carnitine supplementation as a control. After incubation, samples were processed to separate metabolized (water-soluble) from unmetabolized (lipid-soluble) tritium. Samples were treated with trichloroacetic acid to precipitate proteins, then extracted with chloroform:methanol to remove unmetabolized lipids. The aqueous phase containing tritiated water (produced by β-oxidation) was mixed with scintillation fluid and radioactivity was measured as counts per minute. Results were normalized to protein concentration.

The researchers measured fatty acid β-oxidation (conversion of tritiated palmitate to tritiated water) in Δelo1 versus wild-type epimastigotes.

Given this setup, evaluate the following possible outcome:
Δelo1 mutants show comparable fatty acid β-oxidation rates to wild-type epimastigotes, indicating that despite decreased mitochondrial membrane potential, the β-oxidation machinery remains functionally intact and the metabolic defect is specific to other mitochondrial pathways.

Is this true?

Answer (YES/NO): NO